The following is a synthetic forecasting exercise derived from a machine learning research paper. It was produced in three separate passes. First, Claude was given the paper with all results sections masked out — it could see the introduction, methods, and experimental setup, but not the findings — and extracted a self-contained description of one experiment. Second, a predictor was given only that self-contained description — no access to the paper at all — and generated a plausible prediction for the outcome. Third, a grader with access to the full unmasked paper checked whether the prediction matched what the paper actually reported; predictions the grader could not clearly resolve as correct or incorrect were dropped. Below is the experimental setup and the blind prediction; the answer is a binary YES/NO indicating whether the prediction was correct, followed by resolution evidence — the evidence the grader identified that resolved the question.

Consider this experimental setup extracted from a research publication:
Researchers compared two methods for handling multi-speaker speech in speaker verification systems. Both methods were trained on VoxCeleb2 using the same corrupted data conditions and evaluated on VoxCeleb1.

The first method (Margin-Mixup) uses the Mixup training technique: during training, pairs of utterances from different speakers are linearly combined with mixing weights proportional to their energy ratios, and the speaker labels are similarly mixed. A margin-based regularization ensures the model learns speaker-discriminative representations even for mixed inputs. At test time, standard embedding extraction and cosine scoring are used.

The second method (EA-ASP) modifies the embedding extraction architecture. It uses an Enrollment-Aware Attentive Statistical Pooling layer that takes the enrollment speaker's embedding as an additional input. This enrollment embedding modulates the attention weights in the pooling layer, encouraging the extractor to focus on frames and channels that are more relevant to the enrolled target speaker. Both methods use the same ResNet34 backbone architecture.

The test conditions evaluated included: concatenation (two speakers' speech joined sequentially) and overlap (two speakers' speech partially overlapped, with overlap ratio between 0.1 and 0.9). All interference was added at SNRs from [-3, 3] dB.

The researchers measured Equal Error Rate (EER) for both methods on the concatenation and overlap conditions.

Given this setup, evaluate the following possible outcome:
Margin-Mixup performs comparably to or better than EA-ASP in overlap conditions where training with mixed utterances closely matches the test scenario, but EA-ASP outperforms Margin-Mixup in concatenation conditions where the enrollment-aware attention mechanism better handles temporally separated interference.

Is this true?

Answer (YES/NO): NO